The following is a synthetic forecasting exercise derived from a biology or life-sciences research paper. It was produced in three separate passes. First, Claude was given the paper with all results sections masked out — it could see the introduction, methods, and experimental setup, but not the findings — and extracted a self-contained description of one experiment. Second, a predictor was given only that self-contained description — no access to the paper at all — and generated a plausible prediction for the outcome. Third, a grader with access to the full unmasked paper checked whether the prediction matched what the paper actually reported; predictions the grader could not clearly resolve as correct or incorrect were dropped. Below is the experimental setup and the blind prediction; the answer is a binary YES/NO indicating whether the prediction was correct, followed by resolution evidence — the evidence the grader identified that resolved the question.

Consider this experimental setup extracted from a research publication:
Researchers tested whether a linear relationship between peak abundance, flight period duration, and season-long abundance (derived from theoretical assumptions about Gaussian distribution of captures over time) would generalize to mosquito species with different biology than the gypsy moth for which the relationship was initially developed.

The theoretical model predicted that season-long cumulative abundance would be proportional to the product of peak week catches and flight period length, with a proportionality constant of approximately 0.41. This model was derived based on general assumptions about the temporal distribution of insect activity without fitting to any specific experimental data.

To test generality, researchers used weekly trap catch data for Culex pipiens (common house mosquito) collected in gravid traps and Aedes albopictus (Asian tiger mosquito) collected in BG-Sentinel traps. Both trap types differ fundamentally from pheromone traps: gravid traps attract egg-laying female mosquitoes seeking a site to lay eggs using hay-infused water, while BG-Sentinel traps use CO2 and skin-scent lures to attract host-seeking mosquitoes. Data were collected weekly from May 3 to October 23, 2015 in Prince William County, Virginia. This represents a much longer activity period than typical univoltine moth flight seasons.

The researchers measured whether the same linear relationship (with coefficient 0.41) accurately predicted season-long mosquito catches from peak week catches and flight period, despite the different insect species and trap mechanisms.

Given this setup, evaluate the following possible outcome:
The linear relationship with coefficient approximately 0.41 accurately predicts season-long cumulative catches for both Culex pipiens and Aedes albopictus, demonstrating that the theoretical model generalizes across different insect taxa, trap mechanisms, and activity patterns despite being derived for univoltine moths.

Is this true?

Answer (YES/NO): YES